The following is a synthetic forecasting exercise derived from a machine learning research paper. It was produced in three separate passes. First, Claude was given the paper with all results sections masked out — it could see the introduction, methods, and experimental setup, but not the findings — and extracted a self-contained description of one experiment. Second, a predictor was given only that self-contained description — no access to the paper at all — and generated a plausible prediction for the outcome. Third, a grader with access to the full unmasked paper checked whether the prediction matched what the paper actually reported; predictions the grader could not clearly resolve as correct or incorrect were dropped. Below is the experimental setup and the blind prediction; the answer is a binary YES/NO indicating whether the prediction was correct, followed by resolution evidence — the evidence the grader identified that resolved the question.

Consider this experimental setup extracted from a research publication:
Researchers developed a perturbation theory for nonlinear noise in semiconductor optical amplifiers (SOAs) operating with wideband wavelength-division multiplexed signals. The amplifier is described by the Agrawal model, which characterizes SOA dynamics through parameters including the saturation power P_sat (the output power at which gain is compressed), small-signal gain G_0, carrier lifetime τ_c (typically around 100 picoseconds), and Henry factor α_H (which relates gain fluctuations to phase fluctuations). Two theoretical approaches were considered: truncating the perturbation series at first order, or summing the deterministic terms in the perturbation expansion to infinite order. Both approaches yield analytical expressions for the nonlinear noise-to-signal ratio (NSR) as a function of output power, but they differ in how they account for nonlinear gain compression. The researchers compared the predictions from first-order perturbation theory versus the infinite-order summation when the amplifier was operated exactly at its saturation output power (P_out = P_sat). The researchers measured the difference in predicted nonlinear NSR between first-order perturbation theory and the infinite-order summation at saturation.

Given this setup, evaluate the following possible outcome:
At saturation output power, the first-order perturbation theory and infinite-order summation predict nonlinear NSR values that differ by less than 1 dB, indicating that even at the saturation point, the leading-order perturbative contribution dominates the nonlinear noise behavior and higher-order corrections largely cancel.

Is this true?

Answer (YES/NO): NO